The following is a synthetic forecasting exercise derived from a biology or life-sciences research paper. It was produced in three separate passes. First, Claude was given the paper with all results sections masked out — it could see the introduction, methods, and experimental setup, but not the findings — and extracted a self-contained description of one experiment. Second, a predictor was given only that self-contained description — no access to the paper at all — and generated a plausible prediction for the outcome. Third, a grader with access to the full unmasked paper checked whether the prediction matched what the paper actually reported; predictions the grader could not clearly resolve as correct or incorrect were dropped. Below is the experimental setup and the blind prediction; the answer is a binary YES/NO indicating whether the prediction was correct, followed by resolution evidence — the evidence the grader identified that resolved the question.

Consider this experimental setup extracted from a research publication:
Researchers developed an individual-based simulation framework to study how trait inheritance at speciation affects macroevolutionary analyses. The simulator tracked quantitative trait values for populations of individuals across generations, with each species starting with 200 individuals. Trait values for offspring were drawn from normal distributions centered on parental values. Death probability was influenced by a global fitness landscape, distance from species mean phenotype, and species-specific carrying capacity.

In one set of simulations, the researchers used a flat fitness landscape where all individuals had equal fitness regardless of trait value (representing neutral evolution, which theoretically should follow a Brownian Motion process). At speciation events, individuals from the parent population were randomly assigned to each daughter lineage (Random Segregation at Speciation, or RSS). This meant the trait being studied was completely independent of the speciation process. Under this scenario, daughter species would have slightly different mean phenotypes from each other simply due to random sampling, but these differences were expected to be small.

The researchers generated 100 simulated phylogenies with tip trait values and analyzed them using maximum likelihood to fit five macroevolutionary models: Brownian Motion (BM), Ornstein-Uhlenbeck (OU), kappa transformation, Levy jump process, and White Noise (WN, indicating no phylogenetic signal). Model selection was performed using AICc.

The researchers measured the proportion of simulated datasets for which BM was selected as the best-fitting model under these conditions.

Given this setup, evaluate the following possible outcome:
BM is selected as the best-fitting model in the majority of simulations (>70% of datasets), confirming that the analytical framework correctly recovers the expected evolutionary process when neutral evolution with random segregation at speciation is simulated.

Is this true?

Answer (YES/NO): NO